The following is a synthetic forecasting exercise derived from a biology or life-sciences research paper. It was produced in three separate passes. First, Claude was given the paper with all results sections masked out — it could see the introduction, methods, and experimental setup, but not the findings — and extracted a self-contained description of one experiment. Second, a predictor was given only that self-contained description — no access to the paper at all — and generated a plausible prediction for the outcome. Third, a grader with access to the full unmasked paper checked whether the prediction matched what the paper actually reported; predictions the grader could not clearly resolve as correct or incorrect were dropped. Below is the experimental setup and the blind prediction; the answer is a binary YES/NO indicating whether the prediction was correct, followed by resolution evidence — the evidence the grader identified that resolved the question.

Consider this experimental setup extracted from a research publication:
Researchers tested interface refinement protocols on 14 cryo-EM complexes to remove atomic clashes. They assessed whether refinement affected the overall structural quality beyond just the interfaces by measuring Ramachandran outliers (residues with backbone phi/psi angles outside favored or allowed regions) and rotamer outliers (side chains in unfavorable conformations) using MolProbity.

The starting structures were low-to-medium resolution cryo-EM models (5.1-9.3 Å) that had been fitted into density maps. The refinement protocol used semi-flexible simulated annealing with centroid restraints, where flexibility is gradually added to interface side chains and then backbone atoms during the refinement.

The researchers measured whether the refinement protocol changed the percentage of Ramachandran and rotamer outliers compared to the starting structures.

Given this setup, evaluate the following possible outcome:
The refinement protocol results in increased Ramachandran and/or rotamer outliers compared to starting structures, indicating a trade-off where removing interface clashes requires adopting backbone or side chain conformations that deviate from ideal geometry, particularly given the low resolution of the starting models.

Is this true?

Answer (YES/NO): YES